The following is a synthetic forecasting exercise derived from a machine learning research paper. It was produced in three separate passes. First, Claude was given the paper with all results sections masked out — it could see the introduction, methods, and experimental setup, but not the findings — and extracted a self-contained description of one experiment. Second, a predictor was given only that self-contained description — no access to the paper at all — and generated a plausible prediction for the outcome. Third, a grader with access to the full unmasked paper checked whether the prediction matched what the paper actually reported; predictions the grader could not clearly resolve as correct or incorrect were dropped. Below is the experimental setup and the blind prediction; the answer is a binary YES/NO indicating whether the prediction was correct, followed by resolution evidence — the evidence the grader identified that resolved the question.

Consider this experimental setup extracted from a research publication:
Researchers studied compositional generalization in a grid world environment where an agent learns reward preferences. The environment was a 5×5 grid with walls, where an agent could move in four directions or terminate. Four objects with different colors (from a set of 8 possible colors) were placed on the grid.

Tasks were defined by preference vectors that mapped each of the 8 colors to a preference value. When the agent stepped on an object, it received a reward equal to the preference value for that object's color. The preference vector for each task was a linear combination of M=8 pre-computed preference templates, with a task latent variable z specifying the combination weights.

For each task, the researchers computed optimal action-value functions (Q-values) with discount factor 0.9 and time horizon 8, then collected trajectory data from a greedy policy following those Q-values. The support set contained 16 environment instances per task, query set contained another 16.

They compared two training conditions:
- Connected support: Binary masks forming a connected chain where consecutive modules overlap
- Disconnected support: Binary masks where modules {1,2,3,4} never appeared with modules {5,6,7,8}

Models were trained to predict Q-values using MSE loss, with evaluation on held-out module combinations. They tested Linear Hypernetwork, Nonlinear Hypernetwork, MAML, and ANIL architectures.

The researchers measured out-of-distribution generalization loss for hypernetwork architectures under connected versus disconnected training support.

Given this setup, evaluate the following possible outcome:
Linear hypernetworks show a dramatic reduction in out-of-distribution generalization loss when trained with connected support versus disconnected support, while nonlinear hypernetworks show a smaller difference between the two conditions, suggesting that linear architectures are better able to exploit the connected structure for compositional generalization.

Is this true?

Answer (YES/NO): NO